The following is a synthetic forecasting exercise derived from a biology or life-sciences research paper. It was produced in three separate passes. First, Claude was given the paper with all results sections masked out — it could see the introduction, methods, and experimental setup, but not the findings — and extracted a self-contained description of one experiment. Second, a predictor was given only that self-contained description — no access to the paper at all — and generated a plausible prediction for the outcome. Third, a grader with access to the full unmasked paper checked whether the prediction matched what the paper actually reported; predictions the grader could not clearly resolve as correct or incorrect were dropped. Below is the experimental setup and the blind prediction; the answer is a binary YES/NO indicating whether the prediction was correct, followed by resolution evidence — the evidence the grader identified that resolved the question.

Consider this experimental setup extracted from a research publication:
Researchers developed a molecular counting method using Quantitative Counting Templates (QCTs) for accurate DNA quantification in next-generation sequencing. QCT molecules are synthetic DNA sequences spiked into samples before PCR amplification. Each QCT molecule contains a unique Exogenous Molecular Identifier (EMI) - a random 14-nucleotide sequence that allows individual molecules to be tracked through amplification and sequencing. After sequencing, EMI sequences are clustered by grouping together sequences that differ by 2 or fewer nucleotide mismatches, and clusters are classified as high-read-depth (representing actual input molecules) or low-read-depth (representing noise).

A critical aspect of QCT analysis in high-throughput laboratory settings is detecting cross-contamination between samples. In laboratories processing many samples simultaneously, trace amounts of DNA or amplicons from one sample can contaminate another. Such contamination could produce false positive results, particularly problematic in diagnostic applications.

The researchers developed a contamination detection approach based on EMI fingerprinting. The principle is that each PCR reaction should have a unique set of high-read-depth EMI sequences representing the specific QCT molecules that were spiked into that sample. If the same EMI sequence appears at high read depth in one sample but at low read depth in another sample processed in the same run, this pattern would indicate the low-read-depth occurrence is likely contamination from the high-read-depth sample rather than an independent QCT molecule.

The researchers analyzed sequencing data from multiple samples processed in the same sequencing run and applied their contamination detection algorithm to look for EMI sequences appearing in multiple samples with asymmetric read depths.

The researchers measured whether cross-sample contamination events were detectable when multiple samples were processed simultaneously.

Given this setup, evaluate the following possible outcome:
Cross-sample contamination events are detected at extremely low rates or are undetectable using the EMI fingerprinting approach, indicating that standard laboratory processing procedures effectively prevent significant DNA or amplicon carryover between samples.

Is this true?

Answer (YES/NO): NO